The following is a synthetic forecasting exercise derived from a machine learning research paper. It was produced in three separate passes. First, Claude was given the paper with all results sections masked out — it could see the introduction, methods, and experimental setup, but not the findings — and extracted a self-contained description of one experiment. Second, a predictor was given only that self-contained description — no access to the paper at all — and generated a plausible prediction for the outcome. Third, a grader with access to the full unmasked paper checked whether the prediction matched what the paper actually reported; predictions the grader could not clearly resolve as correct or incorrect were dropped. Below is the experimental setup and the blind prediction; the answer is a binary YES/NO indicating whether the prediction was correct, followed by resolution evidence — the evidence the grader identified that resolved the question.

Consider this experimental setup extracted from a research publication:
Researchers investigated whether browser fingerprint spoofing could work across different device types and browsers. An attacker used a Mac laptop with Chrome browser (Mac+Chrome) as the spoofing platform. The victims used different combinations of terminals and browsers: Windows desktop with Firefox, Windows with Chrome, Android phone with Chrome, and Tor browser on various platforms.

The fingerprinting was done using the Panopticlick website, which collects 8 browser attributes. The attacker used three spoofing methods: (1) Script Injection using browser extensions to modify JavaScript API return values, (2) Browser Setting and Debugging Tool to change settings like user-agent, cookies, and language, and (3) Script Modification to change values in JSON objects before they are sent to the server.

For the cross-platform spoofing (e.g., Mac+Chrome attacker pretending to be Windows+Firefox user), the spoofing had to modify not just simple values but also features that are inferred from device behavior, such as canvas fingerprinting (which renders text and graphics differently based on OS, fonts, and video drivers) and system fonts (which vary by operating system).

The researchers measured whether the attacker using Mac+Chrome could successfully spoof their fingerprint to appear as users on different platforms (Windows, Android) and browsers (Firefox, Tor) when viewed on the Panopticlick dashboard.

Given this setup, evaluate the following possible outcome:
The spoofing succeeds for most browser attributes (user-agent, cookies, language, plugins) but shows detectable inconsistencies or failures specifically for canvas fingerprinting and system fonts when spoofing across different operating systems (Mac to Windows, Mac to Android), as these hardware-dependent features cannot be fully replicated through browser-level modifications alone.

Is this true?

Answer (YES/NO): NO